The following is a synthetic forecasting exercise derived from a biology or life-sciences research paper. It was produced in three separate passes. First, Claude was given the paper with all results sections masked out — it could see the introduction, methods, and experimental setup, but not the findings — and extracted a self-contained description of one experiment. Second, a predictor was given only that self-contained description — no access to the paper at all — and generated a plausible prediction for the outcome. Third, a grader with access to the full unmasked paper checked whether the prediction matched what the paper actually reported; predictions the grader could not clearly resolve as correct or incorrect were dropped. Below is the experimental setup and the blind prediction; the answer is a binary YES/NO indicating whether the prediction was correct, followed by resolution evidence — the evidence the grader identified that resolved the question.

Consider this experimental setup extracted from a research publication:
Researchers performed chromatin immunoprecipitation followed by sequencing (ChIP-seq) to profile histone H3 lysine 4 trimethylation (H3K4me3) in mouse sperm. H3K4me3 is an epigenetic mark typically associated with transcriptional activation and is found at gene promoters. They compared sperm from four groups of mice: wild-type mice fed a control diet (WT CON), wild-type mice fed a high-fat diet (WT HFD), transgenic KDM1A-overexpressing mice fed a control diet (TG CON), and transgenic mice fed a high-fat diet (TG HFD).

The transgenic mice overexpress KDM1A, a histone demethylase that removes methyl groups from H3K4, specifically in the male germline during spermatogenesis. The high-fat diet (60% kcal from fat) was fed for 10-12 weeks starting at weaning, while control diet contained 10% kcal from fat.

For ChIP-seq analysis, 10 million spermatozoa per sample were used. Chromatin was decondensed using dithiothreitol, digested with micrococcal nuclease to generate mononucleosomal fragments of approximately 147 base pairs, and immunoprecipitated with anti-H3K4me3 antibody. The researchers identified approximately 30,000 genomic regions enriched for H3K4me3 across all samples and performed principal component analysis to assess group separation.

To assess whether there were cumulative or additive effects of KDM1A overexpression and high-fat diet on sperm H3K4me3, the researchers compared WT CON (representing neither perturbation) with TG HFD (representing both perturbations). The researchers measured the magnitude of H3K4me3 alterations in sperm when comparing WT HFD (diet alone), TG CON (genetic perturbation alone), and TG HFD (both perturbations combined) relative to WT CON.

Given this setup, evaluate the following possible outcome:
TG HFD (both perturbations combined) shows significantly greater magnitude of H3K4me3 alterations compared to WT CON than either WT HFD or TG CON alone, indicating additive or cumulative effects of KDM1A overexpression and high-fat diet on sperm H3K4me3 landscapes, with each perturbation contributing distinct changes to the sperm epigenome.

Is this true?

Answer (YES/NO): YES